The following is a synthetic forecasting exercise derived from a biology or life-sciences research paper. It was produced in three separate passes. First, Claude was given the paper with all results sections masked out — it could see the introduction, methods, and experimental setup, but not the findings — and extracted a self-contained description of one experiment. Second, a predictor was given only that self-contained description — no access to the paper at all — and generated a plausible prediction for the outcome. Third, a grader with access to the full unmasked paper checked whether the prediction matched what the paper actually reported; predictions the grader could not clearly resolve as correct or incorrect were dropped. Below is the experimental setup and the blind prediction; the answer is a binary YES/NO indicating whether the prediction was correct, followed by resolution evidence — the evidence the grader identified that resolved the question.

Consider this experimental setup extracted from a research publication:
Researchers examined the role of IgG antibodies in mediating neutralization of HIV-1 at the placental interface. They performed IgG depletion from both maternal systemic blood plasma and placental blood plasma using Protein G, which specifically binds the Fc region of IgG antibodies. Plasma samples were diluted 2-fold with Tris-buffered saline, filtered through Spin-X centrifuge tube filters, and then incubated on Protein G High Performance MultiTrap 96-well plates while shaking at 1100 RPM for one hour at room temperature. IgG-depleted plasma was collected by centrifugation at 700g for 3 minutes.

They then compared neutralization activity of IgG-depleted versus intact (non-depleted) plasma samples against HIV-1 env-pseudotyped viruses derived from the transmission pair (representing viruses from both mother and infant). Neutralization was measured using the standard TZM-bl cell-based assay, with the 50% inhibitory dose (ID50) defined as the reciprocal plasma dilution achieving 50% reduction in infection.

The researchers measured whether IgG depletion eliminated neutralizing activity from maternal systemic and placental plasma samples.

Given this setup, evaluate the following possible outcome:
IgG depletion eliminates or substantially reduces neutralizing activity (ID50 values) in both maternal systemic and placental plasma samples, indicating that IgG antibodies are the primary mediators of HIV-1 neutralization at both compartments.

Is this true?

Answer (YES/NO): YES